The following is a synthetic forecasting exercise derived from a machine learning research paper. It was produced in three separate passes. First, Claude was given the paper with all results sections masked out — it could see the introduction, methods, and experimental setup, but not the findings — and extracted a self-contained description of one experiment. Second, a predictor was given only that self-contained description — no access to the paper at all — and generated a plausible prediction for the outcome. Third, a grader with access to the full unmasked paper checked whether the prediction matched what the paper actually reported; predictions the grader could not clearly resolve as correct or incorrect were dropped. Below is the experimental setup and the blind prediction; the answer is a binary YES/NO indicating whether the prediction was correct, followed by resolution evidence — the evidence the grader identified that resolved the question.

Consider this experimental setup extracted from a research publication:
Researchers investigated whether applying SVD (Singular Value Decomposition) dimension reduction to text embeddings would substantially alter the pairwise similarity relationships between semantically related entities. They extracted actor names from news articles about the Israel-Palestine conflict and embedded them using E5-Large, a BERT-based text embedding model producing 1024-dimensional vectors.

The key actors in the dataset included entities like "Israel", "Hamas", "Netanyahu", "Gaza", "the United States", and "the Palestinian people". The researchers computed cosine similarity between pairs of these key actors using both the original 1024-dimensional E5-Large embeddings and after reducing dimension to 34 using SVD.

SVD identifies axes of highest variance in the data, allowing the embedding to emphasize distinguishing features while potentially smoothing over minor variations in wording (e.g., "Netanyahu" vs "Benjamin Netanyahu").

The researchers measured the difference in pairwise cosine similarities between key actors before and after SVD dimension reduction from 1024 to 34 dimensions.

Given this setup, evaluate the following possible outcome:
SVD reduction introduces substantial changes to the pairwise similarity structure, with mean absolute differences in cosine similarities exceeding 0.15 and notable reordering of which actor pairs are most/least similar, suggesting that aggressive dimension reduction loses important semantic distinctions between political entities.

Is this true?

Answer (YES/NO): NO